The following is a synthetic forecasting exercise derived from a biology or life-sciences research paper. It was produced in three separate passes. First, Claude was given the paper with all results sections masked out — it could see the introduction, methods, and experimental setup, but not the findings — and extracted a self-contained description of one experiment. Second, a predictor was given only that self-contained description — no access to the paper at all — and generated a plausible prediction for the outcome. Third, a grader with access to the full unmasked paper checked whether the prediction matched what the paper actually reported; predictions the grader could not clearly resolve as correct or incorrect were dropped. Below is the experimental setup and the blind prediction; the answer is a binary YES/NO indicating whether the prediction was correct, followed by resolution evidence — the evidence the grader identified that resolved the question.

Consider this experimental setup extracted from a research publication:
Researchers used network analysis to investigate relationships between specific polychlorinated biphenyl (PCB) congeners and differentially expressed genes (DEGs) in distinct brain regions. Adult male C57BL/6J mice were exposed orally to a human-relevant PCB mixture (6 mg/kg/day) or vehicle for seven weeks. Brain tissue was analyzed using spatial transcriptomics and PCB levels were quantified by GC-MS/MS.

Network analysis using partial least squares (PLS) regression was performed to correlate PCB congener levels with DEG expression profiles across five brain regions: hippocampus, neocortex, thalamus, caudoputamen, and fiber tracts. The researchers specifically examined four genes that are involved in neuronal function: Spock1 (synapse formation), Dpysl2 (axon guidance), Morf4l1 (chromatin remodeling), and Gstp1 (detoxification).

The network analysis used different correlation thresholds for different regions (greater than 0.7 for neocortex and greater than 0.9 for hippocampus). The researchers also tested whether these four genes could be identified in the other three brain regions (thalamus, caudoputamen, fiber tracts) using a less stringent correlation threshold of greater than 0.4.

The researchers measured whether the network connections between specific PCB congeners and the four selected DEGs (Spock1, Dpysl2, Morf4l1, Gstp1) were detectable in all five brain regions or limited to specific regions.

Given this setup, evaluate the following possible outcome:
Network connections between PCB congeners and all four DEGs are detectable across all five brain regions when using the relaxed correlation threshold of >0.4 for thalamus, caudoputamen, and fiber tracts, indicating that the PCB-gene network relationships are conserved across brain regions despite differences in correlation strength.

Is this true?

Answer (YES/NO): NO